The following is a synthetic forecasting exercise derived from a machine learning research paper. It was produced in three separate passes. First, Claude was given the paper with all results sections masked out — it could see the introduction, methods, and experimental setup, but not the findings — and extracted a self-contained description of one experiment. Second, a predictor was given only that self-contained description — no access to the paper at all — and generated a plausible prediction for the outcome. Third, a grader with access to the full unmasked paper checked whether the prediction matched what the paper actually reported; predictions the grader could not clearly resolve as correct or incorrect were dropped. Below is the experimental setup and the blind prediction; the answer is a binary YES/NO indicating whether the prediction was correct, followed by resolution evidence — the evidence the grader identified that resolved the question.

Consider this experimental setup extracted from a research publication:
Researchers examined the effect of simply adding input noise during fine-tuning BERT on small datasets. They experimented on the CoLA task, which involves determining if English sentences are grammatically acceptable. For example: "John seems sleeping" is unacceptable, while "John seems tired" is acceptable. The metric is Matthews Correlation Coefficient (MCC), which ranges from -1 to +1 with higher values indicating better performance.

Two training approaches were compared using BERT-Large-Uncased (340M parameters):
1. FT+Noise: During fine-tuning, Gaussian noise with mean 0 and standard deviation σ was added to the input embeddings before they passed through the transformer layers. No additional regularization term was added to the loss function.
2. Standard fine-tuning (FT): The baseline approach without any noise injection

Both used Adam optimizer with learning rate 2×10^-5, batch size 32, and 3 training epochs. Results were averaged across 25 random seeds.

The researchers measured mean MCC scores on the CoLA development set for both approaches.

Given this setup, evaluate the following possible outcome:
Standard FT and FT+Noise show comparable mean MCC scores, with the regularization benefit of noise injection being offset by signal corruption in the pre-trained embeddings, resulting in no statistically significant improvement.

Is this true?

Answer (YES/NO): NO